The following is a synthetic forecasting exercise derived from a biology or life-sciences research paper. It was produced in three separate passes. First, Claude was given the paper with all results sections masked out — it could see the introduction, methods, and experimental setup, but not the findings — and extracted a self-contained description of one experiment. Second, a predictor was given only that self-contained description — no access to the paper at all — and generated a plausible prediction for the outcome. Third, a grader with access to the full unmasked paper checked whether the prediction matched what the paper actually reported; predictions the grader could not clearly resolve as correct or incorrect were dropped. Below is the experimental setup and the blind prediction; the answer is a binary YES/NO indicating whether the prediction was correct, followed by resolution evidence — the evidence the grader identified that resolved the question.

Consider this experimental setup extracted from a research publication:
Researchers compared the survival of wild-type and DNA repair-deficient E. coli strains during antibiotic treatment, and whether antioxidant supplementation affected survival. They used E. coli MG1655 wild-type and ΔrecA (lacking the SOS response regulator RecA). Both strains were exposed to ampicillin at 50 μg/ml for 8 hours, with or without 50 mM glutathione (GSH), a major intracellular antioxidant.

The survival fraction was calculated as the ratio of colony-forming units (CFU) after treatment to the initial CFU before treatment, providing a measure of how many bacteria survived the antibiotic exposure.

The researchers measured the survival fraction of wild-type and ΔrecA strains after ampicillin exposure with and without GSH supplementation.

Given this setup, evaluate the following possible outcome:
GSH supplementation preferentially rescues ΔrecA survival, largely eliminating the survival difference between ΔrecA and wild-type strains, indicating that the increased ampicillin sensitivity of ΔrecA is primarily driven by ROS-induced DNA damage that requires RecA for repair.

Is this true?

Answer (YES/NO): NO